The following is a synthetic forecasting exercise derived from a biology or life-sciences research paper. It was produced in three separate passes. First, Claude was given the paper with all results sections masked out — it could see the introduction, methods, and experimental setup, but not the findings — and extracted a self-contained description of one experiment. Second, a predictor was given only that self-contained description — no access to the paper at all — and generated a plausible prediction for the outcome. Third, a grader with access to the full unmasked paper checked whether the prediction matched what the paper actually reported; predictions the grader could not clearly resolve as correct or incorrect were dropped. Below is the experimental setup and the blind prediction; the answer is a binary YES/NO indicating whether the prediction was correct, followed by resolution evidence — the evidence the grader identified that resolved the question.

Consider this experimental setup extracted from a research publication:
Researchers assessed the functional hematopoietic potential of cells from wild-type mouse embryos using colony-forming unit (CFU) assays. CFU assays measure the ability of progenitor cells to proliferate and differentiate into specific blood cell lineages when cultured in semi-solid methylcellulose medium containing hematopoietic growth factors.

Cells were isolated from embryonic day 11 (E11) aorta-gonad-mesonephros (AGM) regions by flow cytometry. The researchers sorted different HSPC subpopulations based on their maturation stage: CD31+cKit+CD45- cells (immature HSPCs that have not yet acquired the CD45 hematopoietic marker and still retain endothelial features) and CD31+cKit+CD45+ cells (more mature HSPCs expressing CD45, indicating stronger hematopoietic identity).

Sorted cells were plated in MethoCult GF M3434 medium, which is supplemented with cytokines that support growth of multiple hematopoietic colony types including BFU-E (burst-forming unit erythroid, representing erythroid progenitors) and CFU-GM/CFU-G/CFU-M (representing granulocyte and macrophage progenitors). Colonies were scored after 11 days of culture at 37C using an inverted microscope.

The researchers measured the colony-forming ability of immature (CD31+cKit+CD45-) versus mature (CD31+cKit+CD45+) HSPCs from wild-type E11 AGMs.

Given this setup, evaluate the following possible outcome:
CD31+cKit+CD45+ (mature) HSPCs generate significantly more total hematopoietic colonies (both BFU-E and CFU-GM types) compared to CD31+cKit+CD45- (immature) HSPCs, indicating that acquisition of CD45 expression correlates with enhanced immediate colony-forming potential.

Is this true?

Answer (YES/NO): YES